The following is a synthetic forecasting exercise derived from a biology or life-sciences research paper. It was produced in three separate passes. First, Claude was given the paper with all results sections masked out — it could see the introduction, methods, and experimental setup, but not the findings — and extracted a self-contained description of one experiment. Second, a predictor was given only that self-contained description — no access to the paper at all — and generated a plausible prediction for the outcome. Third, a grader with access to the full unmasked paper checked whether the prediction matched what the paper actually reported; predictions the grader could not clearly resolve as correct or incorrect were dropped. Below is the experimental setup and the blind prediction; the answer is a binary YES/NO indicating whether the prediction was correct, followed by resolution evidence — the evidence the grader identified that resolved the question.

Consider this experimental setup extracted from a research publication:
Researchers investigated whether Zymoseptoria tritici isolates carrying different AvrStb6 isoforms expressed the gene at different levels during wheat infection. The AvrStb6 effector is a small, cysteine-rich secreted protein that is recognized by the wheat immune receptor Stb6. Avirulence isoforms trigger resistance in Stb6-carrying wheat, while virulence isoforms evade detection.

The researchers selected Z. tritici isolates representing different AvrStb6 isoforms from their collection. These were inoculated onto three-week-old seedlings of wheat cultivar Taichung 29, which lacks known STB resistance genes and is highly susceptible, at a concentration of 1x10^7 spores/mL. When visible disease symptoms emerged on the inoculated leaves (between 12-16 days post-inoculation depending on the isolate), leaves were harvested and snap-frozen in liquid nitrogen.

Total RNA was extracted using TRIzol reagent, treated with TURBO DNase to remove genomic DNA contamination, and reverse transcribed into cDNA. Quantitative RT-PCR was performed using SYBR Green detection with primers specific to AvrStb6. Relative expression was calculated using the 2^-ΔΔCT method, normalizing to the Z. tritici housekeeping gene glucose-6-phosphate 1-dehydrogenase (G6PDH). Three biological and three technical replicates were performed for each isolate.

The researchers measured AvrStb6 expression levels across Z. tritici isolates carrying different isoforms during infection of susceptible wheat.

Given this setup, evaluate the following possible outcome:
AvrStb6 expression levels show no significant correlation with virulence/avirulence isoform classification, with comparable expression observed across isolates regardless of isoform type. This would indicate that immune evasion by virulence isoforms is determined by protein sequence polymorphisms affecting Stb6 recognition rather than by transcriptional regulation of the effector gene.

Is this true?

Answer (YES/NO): YES